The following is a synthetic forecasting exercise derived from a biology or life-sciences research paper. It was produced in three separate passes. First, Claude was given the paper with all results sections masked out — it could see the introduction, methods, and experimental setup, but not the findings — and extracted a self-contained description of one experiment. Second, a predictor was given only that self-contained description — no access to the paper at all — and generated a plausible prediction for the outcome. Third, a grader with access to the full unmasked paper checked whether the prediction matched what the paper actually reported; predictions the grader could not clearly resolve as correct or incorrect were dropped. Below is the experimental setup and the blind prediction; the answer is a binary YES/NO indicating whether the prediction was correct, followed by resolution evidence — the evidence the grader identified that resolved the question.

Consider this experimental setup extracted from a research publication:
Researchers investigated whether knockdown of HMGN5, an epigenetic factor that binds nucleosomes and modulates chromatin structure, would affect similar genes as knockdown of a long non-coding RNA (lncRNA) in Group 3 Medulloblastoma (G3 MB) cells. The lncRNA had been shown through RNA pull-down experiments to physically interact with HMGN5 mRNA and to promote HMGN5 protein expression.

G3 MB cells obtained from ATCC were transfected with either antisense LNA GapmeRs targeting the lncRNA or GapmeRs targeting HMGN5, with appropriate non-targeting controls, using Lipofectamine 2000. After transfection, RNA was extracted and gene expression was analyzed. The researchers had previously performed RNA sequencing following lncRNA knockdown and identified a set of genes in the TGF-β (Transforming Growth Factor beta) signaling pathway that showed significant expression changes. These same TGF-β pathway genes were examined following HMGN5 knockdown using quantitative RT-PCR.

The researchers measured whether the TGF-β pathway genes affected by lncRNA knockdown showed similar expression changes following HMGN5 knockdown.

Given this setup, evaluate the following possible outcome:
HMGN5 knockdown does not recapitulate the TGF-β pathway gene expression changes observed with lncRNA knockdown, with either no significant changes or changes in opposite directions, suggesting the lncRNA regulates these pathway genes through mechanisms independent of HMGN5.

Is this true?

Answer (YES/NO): NO